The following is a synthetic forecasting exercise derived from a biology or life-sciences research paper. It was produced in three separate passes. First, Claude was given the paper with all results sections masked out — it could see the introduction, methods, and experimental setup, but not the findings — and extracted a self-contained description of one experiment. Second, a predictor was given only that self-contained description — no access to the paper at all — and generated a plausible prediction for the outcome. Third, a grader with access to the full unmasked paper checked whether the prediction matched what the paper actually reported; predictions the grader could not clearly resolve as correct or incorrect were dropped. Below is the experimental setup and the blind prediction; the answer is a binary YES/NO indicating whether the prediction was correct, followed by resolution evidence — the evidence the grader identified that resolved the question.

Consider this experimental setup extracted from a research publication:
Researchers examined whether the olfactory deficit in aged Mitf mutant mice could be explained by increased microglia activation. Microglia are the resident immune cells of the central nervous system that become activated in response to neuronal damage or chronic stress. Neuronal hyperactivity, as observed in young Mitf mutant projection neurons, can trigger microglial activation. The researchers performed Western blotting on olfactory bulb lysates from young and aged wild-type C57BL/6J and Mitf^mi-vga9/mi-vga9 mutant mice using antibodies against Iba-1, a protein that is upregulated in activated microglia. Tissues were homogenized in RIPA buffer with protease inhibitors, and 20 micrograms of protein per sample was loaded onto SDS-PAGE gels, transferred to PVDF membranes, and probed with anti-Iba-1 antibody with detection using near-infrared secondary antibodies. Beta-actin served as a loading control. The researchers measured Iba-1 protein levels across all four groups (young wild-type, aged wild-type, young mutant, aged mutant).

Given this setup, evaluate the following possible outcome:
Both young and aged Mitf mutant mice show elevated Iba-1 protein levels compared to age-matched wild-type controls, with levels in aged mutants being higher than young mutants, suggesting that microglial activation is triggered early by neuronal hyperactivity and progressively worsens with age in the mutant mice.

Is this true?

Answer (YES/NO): NO